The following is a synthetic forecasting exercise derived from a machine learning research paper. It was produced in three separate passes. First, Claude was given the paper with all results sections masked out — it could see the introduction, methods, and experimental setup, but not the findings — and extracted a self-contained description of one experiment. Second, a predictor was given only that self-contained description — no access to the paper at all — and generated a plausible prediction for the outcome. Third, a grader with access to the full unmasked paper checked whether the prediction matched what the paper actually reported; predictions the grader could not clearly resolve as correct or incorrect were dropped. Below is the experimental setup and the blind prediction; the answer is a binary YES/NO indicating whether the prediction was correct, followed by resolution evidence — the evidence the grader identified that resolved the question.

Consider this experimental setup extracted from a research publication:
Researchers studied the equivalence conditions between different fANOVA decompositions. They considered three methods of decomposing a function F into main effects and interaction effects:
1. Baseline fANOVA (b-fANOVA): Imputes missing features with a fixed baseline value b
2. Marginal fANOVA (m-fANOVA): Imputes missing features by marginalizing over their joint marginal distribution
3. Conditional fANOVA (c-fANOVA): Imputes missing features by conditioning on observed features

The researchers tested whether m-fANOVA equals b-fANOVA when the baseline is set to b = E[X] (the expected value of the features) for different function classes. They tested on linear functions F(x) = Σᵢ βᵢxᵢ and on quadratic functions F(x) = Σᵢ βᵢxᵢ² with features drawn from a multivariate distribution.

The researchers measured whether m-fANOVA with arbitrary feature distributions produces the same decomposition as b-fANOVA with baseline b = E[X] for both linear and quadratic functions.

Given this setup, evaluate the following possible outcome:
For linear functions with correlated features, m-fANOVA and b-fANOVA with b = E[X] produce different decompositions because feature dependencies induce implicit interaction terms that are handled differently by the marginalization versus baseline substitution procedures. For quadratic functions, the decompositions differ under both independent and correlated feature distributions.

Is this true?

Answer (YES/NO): NO